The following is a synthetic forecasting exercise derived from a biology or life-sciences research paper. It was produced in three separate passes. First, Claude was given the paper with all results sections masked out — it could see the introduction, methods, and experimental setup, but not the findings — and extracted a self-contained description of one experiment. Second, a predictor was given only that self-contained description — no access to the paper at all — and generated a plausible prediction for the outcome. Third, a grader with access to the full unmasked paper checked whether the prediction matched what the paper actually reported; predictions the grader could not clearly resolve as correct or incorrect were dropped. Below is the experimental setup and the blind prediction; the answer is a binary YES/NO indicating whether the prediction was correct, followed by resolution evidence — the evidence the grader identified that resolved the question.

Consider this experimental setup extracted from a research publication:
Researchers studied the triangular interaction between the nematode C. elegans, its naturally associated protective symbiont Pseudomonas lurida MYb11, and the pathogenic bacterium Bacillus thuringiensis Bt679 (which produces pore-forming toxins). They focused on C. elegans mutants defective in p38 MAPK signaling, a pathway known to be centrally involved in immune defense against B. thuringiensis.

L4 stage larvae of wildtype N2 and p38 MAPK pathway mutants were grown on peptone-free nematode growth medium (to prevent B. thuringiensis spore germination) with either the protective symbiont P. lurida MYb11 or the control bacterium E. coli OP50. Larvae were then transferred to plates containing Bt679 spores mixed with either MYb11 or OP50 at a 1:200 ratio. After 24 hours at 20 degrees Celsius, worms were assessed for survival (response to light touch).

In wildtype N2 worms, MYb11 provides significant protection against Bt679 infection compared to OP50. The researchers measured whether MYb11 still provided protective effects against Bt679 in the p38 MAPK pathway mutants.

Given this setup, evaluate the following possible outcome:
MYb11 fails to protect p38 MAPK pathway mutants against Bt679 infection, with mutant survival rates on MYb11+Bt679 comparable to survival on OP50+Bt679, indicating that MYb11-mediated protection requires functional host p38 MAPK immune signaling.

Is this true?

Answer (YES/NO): NO